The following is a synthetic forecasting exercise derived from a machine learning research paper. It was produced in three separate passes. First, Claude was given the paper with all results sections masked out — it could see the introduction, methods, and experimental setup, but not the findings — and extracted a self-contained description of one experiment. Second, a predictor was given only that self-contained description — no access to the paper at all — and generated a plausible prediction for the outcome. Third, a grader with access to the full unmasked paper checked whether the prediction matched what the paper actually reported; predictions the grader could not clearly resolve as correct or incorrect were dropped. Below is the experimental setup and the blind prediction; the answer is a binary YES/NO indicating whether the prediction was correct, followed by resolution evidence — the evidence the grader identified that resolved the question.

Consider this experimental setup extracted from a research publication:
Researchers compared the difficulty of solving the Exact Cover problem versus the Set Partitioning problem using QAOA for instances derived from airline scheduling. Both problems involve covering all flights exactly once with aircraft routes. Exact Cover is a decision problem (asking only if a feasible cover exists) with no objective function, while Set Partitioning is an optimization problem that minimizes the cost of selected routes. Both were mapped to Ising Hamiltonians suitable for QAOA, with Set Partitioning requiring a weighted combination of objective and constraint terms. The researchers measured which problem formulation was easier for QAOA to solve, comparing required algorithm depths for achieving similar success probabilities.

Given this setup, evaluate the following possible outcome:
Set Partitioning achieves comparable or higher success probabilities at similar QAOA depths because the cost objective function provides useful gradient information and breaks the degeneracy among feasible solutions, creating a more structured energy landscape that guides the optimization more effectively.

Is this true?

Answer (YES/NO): NO